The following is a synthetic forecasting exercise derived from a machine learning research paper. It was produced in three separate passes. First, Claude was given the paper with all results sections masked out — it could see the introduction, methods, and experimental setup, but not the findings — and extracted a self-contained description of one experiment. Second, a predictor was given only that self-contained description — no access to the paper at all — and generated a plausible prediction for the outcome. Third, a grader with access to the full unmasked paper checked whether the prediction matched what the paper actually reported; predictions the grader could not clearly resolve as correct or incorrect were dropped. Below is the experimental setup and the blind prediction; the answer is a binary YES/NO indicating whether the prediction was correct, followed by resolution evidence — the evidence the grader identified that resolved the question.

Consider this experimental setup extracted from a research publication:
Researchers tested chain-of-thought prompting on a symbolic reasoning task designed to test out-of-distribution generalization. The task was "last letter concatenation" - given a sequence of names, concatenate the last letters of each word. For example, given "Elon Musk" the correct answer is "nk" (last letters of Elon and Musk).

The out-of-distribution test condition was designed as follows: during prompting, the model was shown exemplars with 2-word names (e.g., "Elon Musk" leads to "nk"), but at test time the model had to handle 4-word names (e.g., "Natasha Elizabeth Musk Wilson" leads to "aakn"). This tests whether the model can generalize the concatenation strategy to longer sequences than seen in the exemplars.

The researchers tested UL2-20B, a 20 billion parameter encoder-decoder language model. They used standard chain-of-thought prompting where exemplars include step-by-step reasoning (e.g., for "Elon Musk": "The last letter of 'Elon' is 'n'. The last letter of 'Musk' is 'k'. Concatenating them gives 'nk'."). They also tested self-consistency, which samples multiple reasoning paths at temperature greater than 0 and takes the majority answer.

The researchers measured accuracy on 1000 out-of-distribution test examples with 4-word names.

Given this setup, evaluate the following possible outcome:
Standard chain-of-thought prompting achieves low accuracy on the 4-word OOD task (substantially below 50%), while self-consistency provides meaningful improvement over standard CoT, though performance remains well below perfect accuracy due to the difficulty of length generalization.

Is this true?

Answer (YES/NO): NO